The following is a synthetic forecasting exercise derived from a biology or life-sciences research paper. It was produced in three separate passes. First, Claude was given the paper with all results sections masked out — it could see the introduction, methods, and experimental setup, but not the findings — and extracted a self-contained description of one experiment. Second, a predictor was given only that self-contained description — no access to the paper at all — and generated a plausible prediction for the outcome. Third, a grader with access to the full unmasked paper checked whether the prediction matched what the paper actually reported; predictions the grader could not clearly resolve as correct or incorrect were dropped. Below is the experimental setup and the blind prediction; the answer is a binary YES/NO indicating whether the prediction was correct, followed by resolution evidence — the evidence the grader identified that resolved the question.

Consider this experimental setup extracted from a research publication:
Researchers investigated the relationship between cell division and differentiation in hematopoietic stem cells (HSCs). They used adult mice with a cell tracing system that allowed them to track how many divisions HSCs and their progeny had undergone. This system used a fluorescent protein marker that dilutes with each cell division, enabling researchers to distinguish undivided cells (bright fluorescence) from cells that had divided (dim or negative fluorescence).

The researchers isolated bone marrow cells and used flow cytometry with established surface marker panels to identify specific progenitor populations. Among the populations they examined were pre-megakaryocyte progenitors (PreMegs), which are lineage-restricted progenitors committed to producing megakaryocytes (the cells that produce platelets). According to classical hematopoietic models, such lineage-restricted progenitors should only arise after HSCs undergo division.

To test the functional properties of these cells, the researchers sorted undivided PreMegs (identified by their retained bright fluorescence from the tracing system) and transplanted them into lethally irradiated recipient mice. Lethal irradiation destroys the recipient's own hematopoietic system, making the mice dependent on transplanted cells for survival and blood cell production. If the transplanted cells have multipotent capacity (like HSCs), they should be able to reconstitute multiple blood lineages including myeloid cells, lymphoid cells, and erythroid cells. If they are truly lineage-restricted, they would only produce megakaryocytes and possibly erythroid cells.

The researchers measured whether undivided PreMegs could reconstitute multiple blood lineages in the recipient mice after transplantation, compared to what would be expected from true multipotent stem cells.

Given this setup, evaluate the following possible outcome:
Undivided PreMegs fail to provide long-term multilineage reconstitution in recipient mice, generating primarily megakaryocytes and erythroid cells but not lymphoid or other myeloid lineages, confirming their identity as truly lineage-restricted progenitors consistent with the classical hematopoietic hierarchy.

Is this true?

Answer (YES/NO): NO